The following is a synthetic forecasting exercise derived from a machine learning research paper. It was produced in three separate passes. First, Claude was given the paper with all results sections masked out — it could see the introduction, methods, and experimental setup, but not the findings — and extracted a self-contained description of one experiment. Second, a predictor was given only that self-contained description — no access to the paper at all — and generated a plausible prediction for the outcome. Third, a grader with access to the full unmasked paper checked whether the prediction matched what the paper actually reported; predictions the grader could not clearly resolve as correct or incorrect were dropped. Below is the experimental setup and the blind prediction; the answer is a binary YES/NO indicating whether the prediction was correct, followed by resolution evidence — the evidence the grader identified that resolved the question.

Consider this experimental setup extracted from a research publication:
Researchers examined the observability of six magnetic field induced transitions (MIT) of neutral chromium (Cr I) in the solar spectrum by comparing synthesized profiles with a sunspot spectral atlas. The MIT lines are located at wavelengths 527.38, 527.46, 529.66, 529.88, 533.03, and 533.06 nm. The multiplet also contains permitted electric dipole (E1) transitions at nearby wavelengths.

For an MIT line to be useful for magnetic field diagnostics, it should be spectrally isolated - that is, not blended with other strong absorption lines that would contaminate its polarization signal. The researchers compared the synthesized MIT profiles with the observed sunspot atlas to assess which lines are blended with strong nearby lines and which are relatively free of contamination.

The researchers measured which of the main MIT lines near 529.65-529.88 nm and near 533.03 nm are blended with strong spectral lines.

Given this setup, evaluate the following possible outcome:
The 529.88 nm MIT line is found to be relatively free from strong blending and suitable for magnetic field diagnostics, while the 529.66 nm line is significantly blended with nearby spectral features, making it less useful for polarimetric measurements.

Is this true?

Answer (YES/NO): NO